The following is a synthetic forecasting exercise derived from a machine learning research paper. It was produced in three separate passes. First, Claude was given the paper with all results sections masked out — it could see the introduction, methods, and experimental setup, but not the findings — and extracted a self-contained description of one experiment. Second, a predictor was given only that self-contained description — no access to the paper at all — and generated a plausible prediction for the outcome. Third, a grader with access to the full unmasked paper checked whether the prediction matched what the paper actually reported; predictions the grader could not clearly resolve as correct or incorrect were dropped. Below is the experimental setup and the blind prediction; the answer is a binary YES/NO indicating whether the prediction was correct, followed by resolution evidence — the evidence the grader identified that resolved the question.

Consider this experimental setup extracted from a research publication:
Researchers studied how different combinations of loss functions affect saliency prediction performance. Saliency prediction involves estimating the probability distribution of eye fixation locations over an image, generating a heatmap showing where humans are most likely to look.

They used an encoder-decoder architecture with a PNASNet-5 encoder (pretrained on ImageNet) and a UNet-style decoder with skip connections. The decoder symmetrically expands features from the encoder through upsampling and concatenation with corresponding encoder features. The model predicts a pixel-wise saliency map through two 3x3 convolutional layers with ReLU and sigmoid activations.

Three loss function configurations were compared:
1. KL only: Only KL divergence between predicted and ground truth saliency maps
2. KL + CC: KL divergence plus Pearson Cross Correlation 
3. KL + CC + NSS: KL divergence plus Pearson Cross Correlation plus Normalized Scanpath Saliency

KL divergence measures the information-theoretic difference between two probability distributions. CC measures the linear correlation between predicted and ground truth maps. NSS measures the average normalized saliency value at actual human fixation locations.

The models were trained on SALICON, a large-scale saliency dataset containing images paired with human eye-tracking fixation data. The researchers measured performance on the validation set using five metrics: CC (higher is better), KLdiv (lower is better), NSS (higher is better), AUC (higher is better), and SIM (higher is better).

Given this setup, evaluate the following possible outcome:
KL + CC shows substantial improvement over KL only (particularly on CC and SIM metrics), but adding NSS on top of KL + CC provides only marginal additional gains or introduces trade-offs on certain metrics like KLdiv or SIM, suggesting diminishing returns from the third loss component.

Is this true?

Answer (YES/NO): NO